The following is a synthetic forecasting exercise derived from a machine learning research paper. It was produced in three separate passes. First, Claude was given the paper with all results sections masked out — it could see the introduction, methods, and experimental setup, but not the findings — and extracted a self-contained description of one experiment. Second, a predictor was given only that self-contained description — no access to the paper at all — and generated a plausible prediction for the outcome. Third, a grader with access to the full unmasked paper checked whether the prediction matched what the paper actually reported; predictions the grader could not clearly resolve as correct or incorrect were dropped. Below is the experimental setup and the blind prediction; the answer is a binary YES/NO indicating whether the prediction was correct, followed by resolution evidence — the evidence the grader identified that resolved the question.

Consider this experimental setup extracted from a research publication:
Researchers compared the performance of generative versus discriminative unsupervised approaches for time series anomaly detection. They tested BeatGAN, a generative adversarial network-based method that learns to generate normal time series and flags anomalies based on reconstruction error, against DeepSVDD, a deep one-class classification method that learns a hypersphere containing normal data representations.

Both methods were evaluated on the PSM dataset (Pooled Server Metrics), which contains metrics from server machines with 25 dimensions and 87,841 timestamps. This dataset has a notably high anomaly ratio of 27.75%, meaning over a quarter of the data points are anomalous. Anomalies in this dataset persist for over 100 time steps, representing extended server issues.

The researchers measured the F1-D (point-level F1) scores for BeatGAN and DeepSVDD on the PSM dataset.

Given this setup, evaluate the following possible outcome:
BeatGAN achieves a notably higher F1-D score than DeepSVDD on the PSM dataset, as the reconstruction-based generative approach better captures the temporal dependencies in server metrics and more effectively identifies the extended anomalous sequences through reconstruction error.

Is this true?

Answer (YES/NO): NO